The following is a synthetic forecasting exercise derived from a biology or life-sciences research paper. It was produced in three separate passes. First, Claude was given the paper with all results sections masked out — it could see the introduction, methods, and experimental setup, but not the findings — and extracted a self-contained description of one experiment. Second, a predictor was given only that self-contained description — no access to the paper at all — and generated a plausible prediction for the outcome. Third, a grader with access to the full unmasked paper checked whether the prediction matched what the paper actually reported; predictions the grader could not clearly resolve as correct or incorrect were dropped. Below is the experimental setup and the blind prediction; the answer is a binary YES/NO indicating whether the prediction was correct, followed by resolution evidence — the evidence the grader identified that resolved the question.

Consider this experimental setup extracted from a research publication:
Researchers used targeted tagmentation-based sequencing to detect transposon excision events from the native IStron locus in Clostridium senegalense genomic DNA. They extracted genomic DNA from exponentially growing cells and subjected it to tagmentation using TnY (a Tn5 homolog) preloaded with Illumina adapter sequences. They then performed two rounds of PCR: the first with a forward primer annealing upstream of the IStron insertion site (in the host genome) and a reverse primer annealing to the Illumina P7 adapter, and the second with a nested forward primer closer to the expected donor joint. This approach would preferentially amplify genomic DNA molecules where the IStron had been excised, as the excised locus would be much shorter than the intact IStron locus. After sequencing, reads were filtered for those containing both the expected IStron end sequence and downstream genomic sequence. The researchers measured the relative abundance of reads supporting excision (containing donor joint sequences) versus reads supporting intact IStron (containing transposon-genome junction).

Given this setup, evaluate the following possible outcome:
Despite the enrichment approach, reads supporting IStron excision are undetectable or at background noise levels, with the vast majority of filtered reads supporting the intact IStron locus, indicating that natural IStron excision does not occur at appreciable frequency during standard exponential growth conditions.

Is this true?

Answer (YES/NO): NO